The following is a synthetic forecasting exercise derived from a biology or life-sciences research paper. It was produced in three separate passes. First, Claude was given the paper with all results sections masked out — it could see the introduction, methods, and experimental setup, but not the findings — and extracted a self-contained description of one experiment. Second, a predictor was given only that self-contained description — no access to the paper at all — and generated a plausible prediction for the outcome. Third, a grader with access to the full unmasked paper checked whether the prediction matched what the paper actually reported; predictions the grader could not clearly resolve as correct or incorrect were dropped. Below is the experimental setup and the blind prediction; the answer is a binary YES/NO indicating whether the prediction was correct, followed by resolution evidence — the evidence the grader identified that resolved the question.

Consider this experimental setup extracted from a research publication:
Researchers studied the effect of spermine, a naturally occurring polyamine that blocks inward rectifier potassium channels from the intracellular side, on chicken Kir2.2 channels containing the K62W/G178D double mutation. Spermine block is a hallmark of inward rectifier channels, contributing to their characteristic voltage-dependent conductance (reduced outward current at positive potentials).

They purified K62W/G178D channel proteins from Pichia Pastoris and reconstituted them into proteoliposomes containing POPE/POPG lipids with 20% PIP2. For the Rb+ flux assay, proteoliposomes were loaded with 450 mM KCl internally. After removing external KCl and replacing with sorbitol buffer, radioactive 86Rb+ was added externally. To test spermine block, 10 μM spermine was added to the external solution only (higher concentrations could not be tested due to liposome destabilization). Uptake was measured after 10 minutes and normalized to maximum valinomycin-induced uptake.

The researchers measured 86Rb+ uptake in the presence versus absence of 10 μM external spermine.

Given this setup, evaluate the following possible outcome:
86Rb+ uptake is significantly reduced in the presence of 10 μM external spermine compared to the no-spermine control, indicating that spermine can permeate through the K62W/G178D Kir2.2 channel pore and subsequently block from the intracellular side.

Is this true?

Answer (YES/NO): YES